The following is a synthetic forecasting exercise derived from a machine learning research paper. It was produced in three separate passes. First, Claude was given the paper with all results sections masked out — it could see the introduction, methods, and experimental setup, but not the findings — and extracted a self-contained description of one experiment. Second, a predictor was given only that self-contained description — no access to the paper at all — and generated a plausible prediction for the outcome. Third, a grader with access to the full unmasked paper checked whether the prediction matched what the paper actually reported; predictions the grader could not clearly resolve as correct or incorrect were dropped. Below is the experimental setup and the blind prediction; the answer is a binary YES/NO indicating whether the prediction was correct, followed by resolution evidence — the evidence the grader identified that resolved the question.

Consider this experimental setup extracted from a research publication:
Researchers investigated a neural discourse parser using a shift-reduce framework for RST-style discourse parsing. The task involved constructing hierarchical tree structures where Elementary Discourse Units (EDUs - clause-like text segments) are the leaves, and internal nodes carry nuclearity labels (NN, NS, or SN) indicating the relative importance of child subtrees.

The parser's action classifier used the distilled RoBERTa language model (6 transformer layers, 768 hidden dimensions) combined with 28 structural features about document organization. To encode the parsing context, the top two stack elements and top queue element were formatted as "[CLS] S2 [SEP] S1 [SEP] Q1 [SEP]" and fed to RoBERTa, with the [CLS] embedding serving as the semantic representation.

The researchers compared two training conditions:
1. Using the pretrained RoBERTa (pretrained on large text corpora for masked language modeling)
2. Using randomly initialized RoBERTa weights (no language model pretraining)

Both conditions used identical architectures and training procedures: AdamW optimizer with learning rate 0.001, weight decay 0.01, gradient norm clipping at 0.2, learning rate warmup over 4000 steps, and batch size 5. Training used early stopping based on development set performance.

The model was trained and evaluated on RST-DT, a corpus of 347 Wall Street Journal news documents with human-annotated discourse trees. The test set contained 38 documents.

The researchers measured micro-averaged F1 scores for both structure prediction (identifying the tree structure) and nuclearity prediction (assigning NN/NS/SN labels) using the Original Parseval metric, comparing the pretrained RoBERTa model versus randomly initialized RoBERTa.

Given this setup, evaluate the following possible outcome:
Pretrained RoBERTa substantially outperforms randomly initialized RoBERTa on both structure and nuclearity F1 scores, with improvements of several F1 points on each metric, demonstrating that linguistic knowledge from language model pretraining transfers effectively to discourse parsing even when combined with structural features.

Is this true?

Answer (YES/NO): YES